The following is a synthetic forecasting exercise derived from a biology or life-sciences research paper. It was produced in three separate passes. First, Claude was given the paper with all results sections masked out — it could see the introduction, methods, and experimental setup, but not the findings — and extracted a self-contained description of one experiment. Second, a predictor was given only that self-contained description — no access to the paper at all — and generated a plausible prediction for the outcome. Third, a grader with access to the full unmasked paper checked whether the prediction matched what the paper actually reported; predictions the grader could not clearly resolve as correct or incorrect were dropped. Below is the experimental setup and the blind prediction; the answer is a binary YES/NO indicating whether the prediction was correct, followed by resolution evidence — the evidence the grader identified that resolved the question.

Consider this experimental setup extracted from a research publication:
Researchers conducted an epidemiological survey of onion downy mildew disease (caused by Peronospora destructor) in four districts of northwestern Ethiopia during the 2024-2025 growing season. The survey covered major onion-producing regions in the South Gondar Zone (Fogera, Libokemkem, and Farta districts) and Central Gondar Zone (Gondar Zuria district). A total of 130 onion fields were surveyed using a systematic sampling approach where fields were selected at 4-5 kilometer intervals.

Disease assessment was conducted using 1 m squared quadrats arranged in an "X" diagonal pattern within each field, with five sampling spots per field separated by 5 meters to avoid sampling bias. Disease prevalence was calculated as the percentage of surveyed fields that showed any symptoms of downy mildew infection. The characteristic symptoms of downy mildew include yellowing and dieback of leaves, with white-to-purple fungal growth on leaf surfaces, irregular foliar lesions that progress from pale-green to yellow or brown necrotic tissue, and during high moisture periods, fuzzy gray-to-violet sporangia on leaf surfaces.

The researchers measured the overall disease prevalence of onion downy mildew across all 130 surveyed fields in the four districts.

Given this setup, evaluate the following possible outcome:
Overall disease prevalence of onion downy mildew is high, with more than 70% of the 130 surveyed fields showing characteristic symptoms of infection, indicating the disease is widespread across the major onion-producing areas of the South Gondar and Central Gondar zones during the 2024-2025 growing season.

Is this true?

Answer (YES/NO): YES